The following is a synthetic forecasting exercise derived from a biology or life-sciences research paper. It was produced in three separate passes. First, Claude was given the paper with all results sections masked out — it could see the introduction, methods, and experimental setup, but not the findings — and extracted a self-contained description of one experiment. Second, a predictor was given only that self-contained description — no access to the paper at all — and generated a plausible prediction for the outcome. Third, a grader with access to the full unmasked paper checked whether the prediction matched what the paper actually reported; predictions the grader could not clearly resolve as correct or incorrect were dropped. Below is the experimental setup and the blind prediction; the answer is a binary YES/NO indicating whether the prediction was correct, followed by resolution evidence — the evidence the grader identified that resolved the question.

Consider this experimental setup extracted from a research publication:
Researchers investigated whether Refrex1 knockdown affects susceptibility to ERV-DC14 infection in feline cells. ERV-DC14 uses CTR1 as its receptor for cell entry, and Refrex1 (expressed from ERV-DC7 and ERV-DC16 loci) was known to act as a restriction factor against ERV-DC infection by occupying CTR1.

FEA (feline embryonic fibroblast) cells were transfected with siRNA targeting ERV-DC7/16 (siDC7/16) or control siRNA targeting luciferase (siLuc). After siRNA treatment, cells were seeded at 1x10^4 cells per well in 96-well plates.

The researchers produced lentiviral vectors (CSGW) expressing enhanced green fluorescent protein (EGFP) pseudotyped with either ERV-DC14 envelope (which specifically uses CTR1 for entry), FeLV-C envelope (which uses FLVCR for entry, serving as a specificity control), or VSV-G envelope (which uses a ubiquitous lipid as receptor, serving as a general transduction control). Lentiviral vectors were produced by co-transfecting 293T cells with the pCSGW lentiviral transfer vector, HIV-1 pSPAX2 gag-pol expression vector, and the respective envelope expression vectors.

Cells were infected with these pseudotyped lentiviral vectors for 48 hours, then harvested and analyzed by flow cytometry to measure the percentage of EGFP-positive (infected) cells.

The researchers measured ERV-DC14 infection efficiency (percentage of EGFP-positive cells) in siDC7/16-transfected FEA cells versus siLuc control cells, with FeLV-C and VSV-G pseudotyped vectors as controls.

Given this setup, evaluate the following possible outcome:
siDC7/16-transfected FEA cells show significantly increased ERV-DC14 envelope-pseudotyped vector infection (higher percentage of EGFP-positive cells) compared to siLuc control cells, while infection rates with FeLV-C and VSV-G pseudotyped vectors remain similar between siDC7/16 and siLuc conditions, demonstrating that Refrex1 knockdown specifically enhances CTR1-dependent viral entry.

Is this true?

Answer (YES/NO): NO